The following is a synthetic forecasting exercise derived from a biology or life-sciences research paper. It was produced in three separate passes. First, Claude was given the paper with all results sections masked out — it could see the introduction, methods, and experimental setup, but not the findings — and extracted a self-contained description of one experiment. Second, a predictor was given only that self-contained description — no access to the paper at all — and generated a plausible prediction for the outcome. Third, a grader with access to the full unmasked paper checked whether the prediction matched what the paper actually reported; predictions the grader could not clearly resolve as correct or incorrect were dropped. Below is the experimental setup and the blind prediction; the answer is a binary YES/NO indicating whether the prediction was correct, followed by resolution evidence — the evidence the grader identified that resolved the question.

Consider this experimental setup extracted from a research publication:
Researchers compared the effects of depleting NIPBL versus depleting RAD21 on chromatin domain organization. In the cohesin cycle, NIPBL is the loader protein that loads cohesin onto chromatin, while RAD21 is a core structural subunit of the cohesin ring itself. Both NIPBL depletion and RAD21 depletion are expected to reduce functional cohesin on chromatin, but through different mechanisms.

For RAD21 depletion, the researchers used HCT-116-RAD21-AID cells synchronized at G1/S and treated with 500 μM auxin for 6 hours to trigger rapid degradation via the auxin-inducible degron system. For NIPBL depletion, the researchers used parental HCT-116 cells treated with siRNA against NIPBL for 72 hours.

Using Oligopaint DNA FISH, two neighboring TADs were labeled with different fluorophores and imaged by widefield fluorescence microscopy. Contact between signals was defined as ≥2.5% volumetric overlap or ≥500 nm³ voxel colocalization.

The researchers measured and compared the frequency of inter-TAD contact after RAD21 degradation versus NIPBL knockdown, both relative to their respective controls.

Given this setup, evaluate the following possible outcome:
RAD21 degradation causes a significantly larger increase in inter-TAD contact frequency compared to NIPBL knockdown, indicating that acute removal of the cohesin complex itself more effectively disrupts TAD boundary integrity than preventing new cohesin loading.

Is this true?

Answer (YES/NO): NO